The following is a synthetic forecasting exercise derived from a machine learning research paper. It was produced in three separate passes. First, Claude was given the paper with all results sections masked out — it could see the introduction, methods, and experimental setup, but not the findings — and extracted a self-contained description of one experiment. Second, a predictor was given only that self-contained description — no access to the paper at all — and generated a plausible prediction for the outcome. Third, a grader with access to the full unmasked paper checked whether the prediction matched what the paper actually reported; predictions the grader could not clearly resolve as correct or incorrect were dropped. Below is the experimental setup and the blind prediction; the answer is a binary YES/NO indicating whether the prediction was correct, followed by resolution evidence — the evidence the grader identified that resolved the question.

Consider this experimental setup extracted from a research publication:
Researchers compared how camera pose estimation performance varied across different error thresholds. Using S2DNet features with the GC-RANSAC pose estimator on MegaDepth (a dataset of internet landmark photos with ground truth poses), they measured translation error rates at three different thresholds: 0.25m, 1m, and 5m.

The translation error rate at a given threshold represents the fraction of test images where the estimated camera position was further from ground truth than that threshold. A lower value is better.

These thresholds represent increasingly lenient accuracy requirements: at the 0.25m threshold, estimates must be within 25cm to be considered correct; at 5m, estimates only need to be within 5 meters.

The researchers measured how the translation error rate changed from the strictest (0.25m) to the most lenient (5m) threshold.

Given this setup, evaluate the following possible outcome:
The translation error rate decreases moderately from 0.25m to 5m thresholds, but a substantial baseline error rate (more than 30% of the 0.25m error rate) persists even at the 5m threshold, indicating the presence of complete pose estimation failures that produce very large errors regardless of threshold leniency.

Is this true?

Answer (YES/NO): YES